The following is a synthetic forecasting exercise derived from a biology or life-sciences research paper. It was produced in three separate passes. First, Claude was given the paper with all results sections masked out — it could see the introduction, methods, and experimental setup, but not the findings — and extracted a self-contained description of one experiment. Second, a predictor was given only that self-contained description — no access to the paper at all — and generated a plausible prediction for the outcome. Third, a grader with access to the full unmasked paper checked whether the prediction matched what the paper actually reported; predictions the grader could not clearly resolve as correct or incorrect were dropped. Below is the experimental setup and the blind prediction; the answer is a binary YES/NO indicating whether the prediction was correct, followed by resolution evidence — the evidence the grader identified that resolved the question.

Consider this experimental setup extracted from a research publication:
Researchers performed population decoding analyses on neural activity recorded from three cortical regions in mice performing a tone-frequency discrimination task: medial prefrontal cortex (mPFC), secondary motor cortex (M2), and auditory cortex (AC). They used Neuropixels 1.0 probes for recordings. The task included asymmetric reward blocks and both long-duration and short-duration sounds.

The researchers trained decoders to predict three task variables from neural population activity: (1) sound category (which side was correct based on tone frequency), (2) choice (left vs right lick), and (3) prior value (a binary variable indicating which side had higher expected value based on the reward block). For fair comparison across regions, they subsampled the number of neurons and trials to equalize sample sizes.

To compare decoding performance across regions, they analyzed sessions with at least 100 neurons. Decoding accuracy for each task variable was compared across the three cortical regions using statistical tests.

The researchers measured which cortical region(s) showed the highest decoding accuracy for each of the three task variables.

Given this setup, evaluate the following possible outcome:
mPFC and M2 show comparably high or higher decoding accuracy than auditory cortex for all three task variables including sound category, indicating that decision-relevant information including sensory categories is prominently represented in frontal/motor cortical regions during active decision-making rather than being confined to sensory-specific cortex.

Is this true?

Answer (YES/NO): NO